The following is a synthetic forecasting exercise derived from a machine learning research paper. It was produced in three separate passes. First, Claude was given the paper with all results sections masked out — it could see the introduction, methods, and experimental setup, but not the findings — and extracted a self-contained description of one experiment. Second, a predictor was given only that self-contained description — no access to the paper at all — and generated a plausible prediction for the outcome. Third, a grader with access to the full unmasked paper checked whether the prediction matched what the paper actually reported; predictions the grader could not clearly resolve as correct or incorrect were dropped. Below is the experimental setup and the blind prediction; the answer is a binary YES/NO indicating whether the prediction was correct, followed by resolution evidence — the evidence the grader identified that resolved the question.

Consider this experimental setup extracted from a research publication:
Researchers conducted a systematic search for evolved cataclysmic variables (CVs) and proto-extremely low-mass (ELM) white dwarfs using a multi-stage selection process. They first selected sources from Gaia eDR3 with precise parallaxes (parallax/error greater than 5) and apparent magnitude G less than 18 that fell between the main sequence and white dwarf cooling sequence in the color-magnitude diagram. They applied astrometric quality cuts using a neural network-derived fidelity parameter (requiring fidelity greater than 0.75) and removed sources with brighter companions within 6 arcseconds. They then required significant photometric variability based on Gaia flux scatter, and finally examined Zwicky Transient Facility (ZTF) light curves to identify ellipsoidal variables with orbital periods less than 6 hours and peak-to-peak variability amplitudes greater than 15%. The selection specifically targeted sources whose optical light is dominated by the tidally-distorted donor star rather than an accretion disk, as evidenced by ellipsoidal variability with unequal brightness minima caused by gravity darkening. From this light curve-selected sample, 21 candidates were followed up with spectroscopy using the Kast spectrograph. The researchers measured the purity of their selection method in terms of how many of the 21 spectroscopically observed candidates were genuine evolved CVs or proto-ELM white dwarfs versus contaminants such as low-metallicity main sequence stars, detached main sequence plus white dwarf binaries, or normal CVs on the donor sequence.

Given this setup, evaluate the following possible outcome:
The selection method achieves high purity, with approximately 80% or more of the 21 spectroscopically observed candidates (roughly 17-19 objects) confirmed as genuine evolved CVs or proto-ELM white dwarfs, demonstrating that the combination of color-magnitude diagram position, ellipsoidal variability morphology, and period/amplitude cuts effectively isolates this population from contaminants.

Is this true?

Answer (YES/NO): YES